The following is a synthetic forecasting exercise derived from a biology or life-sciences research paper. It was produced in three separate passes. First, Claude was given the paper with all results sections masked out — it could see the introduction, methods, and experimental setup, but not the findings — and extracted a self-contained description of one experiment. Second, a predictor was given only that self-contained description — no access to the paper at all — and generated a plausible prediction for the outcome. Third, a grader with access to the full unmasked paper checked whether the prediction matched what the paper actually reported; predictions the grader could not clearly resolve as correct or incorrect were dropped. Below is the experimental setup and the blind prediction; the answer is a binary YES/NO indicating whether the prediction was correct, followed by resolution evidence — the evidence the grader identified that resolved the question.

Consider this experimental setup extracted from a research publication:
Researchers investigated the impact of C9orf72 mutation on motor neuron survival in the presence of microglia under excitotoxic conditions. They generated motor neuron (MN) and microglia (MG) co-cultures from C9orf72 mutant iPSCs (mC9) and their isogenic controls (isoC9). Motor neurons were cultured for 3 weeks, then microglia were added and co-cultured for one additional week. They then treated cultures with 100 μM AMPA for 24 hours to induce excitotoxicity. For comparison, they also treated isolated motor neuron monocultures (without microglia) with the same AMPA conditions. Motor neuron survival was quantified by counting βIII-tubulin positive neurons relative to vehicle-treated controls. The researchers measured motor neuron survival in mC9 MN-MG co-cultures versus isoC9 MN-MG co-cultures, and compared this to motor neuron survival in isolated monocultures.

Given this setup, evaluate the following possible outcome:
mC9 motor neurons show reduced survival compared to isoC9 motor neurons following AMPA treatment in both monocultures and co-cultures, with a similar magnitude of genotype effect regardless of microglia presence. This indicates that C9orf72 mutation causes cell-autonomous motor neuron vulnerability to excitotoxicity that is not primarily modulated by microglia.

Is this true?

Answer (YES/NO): NO